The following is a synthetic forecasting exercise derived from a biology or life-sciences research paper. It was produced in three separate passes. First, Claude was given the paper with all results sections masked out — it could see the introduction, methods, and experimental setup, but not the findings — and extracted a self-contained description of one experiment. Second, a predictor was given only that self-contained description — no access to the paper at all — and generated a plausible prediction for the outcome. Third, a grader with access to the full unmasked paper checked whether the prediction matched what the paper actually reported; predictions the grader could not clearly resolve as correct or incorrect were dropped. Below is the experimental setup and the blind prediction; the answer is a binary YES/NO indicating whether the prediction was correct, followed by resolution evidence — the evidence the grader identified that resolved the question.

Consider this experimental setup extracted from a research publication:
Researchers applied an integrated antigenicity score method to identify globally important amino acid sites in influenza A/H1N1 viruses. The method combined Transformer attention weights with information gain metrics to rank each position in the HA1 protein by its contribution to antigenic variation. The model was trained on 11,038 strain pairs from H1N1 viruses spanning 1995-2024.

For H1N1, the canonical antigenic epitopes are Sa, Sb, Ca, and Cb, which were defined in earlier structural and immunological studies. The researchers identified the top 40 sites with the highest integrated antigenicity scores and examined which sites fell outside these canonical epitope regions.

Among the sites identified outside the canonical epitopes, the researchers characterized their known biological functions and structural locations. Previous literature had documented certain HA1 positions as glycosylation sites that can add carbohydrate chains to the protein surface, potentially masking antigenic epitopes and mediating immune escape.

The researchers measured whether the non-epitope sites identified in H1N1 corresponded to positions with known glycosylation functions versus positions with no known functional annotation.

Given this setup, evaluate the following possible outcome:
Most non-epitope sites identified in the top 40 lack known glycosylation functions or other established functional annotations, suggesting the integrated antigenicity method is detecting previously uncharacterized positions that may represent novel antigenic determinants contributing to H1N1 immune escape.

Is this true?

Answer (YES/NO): NO